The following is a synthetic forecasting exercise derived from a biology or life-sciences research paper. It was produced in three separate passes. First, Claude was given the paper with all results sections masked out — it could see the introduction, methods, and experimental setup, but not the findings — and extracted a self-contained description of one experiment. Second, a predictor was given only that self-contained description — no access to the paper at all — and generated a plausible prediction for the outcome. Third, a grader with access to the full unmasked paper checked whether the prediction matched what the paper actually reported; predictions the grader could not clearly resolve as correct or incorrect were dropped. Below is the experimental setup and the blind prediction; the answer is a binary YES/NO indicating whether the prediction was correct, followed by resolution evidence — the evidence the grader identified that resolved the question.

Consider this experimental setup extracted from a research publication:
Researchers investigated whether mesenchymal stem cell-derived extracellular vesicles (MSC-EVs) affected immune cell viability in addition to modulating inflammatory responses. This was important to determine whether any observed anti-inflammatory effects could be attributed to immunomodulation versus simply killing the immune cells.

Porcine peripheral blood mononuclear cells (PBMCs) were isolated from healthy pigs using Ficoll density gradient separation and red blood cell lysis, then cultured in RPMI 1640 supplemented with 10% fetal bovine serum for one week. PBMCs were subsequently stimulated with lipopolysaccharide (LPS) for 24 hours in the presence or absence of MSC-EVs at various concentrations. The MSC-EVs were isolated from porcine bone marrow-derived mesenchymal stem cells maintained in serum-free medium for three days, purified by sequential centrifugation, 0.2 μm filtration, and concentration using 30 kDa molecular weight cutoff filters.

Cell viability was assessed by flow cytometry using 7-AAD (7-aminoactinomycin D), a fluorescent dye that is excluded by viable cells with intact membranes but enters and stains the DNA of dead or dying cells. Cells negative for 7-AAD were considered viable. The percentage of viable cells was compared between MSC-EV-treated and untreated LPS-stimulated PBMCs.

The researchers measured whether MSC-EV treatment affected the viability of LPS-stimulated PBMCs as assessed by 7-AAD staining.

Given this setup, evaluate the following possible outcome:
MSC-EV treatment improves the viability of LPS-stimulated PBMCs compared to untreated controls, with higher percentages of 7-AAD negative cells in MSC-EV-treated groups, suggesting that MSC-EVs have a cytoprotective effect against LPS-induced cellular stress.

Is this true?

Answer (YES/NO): NO